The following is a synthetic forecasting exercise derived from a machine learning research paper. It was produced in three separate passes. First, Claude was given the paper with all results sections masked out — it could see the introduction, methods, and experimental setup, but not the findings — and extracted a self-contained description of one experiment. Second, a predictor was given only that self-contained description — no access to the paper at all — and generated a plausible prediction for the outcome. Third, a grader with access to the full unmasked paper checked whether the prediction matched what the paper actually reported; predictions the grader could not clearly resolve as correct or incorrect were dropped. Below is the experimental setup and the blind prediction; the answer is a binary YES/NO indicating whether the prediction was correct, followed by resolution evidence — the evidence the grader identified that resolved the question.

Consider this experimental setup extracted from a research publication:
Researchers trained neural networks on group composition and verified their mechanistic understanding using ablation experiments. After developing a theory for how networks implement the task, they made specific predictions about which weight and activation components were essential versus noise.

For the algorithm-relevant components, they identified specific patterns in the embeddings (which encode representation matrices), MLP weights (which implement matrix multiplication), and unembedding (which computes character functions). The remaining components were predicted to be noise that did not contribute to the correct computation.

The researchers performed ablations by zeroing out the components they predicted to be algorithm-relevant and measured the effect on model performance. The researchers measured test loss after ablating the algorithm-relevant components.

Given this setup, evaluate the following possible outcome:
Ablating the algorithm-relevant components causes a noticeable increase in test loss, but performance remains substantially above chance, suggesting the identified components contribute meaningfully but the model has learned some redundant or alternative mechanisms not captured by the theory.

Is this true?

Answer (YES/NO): NO